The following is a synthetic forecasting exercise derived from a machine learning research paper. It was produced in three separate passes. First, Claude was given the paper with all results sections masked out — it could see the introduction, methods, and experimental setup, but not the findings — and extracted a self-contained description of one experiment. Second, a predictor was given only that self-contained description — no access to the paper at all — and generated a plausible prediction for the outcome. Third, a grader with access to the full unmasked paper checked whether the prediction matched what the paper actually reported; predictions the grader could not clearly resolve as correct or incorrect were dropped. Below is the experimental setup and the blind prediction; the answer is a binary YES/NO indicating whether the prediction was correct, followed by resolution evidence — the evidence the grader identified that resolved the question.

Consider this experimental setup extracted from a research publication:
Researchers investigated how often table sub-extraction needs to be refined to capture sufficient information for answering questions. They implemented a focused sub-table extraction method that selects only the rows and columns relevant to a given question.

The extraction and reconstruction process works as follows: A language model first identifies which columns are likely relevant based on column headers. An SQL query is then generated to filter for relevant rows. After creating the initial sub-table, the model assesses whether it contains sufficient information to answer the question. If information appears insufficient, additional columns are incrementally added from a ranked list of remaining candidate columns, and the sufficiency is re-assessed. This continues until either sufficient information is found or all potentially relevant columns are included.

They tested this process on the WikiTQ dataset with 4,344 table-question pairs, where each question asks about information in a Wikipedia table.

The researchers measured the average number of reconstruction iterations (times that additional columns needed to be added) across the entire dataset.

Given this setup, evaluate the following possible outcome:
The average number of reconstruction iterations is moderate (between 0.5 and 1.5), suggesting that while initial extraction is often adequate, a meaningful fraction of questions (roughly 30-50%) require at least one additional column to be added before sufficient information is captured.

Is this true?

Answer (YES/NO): NO